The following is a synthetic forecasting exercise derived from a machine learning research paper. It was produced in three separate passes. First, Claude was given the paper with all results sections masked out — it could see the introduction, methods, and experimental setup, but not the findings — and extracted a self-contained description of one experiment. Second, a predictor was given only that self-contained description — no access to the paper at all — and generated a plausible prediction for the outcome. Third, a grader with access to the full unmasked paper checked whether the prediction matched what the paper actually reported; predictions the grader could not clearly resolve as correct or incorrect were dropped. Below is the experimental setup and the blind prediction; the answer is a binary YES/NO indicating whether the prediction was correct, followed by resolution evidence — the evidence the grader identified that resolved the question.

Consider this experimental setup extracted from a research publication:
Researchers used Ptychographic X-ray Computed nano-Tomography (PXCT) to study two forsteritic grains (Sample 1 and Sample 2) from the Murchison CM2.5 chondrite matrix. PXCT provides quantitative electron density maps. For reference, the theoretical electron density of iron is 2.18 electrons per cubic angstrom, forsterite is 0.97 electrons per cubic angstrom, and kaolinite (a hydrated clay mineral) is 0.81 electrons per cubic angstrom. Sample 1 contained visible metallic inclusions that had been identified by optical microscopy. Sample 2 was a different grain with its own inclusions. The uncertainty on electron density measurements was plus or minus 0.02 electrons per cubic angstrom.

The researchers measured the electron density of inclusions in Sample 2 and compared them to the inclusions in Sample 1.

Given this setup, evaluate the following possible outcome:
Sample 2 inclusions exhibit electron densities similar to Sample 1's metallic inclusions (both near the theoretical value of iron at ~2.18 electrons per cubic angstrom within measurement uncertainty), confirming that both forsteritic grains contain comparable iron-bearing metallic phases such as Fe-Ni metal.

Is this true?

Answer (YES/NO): NO